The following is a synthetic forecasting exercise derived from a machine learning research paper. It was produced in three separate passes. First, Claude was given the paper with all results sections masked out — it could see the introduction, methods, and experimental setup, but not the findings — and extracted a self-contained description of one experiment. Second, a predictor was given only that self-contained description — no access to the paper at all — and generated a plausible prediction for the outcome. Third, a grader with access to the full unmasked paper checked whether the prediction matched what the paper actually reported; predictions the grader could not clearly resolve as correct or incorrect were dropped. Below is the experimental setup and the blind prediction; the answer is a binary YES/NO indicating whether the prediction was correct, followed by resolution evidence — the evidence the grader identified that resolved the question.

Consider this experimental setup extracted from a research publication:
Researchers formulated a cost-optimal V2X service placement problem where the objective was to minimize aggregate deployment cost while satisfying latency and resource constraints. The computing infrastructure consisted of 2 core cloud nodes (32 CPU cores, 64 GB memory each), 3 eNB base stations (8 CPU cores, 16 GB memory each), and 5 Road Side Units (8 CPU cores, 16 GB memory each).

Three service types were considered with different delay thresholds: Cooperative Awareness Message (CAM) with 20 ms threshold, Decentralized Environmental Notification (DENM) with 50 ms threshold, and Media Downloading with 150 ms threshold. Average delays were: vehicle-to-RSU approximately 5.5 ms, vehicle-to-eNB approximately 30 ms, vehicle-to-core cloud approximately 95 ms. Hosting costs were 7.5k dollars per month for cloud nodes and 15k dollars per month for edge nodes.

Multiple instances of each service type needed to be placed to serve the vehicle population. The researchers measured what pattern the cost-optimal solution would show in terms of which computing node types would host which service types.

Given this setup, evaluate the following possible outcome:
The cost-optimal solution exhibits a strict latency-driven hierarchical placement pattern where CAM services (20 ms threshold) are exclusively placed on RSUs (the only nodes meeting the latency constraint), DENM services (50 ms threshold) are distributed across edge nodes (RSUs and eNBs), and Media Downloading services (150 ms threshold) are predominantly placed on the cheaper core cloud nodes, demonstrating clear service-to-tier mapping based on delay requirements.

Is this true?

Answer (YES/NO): NO